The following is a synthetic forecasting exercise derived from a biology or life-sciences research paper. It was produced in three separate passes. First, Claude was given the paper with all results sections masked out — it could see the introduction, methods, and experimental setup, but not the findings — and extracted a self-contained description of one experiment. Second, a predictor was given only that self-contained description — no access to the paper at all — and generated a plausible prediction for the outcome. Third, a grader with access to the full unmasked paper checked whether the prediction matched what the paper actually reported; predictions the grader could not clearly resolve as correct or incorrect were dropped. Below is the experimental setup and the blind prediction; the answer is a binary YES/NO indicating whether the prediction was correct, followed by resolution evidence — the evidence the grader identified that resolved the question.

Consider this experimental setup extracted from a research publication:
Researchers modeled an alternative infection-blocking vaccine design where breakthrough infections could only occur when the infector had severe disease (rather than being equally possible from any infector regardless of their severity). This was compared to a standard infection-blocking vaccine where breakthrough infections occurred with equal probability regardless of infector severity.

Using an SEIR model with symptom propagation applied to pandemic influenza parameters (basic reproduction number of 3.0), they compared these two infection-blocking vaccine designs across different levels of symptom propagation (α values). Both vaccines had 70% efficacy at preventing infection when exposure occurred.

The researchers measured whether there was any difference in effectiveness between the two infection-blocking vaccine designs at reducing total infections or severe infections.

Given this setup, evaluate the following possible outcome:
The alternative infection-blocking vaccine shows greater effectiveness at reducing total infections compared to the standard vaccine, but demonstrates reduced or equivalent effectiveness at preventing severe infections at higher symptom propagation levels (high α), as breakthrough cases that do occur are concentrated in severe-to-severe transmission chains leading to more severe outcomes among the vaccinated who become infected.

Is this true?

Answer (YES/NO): NO